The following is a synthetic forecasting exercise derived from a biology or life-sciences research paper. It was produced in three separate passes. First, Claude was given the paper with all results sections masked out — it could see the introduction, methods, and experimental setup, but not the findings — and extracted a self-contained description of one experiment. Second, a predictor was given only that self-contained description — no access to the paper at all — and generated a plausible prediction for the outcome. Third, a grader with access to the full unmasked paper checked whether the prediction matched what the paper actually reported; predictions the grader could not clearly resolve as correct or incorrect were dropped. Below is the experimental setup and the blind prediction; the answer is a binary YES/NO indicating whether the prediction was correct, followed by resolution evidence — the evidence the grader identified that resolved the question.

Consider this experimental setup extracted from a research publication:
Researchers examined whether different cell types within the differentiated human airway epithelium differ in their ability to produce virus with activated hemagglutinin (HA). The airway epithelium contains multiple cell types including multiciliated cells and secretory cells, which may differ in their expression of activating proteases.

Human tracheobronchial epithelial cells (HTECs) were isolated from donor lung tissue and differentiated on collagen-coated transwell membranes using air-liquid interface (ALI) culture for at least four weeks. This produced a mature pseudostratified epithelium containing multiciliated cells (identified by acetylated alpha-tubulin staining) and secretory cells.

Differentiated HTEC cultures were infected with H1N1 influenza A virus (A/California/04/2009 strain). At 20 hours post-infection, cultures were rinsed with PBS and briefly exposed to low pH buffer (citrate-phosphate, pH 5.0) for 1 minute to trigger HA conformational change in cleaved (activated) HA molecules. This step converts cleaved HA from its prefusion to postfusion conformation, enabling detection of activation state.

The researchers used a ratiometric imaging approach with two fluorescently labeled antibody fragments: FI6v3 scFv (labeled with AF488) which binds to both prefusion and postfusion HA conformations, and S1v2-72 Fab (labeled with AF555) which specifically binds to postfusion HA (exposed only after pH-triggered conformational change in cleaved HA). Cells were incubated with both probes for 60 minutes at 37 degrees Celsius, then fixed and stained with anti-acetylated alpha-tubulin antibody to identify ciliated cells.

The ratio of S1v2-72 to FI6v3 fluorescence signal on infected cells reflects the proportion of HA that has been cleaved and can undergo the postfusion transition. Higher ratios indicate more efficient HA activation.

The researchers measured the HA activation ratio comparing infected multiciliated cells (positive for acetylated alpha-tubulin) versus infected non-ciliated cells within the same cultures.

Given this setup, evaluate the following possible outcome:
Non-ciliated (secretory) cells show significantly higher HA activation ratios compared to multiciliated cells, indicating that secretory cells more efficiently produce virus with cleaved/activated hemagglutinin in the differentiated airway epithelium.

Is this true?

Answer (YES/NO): NO